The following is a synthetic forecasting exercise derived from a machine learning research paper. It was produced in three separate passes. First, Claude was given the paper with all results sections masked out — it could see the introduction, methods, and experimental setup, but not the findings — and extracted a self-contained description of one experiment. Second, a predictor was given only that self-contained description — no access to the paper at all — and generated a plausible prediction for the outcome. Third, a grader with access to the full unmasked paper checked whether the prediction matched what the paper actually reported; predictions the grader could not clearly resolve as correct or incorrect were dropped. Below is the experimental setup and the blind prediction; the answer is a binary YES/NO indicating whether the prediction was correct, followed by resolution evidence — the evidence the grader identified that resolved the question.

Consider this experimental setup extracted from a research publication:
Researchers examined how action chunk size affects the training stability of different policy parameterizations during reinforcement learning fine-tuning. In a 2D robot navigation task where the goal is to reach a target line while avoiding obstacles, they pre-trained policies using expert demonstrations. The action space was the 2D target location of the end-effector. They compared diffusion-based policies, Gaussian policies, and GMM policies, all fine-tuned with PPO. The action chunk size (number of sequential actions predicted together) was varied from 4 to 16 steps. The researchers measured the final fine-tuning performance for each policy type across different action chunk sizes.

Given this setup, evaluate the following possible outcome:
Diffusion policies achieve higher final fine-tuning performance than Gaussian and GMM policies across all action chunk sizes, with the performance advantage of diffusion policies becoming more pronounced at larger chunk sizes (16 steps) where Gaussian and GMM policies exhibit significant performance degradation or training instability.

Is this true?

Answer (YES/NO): YES